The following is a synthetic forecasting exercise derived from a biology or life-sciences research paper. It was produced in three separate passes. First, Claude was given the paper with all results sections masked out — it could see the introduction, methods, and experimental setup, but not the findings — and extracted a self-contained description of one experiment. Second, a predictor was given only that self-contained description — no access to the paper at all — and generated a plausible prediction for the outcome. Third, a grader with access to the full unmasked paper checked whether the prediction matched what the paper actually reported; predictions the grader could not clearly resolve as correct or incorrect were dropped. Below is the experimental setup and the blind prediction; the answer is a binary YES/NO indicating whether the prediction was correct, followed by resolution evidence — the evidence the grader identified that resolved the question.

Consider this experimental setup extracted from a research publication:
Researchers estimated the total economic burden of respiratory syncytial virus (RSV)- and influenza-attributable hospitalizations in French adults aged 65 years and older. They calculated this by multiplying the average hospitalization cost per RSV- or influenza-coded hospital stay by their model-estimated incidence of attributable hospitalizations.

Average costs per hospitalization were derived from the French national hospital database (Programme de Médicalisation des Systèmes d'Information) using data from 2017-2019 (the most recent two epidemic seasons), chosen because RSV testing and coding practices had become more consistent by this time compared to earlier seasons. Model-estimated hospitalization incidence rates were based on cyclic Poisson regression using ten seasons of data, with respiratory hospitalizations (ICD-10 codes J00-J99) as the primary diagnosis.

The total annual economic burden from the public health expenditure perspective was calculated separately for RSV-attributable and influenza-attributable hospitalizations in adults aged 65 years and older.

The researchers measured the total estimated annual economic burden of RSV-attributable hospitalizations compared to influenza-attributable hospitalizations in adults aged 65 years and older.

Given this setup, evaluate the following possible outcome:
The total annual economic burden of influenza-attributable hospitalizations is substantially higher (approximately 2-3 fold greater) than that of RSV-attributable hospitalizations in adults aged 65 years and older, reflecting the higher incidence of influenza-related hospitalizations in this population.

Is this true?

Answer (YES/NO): NO